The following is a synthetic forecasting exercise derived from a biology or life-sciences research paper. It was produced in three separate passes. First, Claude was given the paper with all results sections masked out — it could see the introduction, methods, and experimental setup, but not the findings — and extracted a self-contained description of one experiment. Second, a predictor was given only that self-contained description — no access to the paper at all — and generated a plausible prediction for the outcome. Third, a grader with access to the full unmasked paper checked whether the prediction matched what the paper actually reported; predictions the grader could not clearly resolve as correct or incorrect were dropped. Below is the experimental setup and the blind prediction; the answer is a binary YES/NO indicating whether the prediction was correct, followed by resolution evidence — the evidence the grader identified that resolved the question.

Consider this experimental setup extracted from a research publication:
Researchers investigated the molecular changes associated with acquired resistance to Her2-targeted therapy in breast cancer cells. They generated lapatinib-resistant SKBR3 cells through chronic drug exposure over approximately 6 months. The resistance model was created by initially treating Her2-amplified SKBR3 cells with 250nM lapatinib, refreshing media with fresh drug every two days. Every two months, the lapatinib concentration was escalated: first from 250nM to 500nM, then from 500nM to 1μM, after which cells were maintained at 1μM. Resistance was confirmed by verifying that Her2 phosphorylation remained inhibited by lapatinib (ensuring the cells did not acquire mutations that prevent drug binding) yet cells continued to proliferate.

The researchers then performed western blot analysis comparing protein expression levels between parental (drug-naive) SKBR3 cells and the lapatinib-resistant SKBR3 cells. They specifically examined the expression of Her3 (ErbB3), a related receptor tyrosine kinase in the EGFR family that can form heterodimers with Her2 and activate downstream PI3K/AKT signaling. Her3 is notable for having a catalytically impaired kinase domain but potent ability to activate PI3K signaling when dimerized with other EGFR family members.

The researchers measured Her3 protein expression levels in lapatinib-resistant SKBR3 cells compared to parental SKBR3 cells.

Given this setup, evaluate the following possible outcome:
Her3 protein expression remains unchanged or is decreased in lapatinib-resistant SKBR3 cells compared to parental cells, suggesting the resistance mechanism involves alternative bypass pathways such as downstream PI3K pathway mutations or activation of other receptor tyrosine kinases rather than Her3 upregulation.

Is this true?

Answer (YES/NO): NO